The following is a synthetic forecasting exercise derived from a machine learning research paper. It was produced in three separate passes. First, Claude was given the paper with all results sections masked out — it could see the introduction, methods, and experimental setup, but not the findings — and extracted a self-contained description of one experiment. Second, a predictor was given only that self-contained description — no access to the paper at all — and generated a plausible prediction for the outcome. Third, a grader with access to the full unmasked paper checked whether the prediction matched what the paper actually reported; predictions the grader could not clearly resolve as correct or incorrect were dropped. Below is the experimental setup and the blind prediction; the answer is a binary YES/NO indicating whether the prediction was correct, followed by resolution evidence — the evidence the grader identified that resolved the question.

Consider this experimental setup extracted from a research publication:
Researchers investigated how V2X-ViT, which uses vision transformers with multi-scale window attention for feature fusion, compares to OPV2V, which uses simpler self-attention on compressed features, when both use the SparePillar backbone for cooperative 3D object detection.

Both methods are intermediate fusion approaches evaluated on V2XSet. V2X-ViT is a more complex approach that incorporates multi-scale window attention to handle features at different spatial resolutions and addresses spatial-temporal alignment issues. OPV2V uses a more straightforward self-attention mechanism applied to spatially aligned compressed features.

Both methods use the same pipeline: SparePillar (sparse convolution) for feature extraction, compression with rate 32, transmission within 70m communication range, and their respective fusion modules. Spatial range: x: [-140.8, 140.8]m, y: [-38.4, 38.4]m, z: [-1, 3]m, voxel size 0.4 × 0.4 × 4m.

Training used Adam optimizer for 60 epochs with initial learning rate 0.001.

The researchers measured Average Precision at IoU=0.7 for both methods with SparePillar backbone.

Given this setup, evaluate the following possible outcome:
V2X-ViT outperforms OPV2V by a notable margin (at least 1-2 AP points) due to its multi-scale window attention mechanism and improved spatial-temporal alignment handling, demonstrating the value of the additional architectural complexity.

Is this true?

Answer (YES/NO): NO